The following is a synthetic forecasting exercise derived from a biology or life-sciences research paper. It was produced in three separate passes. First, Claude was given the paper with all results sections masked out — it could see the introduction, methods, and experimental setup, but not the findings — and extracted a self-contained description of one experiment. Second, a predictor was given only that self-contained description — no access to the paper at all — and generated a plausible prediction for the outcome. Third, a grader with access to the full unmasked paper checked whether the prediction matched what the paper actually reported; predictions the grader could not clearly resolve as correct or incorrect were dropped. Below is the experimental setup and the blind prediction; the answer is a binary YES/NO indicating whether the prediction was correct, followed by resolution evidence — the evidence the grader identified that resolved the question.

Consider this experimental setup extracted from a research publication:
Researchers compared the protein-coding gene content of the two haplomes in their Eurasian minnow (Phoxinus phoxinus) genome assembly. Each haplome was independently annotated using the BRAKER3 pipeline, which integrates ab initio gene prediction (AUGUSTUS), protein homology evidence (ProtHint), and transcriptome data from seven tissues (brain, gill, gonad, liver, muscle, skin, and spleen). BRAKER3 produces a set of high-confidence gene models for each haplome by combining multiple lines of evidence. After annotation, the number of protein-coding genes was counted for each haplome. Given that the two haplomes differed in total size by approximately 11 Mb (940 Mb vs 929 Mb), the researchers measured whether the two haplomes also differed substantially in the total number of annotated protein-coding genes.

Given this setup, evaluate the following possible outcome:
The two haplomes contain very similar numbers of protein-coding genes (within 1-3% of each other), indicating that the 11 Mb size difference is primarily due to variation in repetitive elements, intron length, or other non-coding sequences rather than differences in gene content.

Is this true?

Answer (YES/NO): YES